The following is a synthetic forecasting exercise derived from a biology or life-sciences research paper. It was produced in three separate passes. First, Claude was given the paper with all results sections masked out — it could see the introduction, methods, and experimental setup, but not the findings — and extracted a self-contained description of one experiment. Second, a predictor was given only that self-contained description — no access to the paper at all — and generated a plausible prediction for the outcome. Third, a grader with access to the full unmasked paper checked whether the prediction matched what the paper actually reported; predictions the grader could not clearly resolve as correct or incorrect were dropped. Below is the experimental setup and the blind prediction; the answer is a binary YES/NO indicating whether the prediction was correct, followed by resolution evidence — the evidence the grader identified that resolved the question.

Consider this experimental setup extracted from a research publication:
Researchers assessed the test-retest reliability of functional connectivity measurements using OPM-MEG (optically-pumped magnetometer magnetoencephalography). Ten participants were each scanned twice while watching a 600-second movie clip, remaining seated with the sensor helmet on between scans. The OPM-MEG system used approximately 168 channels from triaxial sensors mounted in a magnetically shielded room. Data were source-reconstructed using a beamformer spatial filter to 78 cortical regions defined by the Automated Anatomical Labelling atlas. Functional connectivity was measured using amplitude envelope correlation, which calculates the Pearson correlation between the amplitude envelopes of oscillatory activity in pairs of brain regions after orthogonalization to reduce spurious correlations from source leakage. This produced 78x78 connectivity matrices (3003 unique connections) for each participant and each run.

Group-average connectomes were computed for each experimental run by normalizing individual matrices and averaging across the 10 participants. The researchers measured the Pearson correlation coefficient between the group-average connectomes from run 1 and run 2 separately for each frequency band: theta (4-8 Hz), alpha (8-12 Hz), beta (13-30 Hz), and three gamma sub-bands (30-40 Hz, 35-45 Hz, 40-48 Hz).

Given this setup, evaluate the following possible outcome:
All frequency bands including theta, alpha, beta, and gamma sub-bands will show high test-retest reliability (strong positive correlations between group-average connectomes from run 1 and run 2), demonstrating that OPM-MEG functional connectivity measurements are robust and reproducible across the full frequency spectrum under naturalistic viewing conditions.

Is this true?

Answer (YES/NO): NO